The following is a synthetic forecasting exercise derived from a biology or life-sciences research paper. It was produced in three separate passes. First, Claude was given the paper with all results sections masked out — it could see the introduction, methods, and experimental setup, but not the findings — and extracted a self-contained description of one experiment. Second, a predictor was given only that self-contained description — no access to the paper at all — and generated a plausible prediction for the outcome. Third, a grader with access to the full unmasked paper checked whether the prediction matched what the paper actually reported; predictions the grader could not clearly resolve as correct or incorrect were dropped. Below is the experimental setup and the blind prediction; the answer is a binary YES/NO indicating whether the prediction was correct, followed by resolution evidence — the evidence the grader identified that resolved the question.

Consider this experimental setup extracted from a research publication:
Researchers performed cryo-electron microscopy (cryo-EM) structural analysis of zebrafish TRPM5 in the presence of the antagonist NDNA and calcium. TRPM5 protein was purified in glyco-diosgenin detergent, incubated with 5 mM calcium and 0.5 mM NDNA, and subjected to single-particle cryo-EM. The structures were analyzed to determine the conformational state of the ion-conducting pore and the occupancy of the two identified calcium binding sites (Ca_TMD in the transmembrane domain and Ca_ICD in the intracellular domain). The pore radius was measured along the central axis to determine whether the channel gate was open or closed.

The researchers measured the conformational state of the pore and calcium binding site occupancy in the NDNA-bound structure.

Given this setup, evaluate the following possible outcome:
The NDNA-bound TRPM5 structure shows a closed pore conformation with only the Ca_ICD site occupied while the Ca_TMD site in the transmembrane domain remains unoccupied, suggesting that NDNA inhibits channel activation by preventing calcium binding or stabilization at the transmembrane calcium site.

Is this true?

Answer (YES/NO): NO